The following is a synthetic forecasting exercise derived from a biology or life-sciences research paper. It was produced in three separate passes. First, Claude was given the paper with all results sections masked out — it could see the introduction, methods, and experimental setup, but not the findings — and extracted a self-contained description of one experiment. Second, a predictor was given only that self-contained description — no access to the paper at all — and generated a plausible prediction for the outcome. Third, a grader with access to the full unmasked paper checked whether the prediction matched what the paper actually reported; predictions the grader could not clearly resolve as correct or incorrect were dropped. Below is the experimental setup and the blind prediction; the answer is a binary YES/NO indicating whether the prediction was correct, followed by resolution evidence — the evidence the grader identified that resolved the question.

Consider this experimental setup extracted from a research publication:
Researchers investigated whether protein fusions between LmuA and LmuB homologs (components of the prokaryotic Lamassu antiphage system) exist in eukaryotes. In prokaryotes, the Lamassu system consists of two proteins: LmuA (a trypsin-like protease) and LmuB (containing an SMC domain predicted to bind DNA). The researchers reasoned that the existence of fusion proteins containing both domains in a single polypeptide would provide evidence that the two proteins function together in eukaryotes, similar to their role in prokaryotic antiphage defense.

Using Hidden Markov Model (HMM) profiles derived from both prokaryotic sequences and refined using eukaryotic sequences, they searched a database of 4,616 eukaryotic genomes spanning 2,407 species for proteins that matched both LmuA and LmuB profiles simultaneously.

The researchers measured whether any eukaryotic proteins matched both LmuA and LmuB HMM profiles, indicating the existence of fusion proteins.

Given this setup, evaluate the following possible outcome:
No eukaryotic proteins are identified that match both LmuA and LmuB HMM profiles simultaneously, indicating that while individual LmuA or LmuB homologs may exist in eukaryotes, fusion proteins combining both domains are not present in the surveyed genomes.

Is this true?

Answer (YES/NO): NO